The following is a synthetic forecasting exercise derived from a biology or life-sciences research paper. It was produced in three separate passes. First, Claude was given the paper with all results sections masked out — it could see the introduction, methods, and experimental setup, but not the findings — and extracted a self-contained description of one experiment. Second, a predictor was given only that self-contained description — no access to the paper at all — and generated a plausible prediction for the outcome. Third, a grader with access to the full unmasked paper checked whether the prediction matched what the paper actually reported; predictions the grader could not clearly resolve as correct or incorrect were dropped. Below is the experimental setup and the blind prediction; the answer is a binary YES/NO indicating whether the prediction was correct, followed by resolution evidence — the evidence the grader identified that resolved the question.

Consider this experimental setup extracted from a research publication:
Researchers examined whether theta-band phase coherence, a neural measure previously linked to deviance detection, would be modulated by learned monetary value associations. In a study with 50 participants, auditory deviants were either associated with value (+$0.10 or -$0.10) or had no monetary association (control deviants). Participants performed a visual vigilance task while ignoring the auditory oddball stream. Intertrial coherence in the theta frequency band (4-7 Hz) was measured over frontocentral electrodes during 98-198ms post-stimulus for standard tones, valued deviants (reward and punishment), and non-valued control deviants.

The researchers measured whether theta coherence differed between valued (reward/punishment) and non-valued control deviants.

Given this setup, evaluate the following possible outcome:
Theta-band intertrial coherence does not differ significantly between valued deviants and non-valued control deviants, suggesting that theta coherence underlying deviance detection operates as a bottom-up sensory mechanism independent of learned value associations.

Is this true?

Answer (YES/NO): YES